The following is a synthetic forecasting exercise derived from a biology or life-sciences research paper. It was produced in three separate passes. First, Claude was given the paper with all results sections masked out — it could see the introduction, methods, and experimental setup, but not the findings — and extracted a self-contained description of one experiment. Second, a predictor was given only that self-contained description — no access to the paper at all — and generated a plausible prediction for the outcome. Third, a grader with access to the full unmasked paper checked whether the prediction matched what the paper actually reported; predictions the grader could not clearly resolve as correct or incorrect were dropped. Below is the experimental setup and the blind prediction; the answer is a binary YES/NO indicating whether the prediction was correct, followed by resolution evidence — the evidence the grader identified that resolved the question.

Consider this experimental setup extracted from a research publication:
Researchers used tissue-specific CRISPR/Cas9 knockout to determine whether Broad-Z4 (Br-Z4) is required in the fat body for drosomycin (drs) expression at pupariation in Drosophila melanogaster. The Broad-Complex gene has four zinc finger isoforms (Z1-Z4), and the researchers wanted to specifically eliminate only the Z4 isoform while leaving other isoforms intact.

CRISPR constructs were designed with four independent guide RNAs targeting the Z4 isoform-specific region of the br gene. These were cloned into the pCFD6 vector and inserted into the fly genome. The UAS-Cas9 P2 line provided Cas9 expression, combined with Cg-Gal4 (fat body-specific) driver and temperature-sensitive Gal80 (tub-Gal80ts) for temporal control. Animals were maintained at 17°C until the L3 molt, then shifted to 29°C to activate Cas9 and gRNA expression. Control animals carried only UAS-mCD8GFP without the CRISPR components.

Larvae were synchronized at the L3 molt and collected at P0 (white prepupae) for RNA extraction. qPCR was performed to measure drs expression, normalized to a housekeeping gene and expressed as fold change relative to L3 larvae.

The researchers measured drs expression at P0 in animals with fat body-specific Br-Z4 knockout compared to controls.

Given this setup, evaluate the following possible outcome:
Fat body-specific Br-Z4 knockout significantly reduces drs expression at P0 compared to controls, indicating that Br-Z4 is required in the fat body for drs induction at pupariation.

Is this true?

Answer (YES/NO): YES